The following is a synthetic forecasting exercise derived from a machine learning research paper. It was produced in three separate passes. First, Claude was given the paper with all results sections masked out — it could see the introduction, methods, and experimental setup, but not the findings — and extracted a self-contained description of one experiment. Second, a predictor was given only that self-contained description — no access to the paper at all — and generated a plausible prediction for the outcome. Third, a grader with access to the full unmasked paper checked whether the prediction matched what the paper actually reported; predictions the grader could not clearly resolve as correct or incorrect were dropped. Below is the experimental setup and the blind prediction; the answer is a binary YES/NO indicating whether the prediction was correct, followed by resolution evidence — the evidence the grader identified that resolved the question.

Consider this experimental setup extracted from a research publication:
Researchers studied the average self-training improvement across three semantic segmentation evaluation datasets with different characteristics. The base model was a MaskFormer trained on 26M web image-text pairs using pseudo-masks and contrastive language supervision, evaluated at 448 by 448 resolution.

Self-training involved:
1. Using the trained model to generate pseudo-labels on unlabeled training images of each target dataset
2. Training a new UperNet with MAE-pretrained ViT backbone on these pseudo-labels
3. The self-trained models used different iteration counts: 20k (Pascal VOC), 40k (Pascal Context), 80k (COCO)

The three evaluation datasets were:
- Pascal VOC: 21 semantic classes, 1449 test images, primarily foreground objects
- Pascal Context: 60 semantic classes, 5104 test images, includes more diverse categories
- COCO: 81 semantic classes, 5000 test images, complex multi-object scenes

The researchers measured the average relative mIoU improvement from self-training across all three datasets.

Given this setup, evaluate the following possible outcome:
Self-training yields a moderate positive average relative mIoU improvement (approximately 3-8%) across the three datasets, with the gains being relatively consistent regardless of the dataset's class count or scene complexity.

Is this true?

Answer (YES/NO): NO